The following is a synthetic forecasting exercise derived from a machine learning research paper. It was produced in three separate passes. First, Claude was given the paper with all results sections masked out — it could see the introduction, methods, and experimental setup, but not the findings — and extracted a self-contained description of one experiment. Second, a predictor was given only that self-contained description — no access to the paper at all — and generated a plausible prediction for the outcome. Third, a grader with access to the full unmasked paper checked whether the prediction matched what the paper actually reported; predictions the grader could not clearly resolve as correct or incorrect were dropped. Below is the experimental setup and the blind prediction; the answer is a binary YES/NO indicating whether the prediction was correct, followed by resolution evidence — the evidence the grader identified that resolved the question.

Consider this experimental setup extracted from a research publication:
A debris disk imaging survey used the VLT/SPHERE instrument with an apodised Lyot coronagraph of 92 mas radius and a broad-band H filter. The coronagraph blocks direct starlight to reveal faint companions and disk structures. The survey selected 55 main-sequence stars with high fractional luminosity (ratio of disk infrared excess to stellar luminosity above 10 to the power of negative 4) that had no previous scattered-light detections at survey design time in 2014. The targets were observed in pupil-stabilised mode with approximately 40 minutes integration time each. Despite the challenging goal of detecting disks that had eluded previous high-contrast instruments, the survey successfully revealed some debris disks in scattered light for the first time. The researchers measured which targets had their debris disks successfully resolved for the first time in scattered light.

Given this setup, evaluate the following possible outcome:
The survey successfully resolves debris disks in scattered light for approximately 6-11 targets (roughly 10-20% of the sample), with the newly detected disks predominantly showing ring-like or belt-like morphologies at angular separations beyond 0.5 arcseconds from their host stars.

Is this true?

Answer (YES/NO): NO